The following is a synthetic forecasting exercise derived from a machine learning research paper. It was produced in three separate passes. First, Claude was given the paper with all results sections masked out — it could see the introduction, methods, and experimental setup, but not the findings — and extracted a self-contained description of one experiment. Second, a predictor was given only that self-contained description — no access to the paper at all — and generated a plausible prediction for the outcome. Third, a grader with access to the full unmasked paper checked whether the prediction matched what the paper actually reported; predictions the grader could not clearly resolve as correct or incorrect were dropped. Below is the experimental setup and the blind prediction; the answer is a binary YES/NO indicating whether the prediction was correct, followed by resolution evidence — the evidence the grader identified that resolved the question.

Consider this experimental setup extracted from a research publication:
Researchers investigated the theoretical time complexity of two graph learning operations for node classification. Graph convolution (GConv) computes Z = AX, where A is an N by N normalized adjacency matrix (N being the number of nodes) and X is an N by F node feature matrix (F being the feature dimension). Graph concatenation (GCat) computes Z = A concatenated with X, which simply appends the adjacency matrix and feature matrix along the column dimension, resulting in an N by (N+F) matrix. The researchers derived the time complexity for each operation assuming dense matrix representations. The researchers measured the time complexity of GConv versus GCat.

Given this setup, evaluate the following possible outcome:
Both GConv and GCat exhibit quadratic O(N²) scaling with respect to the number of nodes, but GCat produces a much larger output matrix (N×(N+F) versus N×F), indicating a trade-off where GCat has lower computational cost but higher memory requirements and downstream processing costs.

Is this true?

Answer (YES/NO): NO